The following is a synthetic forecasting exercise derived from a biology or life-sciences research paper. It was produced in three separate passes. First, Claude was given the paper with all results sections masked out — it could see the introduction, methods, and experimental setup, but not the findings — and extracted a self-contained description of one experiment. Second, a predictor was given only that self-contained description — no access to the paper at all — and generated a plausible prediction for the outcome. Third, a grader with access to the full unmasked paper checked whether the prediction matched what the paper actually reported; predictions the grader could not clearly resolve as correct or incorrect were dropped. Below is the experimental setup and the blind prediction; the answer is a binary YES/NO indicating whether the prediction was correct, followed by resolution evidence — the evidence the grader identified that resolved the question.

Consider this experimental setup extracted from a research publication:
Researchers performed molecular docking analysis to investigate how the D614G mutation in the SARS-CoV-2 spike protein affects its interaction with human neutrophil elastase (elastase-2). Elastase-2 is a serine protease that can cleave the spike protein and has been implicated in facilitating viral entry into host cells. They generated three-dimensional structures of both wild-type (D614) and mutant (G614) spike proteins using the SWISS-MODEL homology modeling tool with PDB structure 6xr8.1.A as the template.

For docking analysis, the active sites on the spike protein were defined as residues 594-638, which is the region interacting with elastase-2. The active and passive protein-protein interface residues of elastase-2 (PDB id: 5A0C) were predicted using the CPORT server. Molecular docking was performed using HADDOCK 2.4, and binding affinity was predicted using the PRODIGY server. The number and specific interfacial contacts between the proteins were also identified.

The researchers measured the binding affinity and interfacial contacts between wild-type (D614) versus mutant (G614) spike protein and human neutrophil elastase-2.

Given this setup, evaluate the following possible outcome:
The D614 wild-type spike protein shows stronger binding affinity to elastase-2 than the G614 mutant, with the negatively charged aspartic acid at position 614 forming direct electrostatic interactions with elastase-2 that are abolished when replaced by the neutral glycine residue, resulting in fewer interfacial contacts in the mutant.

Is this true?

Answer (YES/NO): NO